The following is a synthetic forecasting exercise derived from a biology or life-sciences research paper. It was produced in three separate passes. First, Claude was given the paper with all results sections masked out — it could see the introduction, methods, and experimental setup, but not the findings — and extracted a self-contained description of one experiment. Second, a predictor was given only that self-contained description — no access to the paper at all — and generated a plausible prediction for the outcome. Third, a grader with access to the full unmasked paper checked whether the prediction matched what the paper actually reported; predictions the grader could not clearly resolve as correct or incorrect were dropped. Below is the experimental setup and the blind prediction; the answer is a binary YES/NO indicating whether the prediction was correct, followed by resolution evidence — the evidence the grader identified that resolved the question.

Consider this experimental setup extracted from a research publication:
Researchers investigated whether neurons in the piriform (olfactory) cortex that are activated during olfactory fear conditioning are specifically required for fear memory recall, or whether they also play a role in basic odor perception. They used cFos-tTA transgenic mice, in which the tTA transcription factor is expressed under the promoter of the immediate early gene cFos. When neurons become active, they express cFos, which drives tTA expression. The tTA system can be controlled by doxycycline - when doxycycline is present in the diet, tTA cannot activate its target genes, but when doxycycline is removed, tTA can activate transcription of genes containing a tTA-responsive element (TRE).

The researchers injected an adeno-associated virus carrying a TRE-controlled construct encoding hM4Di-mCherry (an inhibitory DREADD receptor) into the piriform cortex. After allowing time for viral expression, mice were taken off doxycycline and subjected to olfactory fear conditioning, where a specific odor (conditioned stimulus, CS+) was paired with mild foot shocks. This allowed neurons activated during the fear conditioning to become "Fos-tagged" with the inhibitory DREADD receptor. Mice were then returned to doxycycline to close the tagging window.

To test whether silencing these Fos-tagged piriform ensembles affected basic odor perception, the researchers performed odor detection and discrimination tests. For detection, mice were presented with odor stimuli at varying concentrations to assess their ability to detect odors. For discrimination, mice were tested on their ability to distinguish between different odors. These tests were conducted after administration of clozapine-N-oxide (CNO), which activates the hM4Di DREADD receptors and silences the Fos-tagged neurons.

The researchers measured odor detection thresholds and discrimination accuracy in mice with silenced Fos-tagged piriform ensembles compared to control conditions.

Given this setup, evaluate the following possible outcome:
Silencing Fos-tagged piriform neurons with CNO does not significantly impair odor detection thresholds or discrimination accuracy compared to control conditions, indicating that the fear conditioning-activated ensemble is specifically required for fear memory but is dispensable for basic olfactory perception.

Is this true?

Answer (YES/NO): YES